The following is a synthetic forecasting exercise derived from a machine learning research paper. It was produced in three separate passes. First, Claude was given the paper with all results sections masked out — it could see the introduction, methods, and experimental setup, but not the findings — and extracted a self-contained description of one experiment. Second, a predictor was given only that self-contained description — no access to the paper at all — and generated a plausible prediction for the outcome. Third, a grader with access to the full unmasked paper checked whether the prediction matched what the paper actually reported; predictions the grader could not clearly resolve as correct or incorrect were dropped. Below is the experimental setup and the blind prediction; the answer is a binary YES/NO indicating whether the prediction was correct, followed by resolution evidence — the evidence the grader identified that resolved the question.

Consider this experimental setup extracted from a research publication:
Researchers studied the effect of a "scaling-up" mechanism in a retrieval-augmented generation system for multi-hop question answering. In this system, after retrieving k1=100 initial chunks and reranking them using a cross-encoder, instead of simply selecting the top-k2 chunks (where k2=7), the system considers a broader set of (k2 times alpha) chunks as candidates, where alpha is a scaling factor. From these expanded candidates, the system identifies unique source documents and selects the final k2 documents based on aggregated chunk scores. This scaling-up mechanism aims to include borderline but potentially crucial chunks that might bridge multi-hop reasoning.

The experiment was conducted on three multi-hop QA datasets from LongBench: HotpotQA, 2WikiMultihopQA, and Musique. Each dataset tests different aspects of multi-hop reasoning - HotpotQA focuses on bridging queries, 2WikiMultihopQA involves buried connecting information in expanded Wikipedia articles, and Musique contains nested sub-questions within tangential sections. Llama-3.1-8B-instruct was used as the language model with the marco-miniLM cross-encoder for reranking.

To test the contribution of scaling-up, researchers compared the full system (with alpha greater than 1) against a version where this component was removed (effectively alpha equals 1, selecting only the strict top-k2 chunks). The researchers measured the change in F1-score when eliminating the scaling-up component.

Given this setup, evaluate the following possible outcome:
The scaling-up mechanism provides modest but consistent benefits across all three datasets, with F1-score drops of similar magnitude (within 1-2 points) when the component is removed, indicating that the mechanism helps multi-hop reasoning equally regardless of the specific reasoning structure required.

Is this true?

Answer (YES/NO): NO